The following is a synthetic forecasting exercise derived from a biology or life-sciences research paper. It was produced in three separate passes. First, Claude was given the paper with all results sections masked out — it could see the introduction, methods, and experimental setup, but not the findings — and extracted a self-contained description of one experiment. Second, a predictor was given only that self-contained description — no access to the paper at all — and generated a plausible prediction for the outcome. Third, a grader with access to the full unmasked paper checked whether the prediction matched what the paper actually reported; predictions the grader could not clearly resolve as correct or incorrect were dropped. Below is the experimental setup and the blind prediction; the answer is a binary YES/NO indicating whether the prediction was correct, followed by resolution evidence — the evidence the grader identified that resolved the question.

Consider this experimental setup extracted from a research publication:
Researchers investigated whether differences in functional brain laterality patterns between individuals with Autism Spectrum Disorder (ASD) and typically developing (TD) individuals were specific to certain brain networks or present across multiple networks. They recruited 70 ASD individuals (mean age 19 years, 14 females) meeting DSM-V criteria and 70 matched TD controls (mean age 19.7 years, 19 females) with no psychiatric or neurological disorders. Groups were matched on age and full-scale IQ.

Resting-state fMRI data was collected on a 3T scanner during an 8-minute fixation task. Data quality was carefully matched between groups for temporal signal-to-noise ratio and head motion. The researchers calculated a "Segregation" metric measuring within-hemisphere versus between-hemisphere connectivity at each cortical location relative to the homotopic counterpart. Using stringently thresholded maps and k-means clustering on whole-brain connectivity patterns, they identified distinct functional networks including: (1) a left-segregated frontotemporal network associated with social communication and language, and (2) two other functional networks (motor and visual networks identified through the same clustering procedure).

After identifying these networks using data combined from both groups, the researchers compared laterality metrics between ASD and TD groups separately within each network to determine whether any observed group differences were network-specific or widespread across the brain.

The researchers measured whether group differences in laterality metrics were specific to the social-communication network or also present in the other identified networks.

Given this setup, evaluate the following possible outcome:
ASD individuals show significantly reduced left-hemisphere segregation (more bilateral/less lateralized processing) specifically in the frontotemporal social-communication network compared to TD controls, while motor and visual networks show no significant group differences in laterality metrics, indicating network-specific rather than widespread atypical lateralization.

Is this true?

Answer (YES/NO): NO